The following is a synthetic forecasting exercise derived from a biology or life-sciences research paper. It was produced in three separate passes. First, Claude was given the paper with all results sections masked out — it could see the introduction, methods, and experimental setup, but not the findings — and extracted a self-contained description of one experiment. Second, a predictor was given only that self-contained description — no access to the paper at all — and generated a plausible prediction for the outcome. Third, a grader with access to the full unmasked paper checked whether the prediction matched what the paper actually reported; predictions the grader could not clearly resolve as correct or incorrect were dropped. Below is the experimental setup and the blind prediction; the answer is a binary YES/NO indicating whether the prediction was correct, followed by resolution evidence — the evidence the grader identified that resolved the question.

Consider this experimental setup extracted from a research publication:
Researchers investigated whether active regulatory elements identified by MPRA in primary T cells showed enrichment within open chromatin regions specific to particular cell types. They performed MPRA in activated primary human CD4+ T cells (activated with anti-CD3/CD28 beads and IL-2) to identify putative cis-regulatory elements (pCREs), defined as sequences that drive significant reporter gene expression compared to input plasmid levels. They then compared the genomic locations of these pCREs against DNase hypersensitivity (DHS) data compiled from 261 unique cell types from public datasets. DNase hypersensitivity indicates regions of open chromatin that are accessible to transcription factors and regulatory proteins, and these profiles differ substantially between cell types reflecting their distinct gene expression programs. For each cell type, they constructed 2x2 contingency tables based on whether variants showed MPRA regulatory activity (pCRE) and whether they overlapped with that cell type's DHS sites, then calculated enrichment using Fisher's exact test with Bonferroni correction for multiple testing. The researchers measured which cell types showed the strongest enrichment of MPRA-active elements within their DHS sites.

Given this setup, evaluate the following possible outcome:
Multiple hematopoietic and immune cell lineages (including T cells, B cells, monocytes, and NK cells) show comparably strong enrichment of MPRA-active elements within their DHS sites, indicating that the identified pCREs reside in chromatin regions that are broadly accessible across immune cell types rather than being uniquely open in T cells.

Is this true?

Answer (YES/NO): NO